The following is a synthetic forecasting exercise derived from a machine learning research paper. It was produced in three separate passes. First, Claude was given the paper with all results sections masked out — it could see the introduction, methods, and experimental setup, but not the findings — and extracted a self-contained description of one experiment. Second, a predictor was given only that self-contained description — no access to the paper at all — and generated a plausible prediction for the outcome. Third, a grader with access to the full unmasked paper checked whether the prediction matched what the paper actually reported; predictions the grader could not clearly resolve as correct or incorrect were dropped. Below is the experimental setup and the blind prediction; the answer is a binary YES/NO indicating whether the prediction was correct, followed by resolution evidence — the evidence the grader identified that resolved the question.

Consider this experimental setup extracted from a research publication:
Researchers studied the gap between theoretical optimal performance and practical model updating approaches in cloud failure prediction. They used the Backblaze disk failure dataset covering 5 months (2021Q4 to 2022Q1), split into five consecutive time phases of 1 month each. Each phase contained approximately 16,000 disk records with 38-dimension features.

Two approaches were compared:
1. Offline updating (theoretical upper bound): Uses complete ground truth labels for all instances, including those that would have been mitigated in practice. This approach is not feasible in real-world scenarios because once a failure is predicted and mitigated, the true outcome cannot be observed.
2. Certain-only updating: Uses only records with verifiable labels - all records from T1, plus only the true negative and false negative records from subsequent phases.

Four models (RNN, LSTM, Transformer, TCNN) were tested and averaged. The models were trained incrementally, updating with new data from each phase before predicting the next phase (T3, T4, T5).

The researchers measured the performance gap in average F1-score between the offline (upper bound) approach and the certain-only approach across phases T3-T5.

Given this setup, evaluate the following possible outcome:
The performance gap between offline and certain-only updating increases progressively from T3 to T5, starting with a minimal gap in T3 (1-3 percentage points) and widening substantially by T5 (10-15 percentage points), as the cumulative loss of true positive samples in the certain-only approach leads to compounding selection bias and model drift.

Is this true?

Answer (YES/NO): NO